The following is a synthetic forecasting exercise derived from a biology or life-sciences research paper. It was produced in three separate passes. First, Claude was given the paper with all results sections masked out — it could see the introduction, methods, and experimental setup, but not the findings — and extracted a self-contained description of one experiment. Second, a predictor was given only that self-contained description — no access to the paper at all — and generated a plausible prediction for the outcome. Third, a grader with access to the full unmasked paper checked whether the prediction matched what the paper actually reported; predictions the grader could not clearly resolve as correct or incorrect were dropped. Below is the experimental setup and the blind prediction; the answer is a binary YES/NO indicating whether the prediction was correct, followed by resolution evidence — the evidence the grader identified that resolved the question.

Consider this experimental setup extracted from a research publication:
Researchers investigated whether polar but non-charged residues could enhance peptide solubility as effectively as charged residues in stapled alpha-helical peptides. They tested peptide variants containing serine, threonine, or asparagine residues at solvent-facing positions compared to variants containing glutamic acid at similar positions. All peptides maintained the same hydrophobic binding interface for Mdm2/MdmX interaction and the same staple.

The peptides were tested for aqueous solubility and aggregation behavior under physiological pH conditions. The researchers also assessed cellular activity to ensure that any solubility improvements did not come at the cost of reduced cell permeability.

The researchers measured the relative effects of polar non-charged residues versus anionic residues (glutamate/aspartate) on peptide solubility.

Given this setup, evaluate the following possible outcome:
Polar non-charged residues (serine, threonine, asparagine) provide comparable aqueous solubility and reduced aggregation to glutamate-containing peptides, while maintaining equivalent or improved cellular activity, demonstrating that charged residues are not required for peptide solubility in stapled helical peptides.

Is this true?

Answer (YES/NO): NO